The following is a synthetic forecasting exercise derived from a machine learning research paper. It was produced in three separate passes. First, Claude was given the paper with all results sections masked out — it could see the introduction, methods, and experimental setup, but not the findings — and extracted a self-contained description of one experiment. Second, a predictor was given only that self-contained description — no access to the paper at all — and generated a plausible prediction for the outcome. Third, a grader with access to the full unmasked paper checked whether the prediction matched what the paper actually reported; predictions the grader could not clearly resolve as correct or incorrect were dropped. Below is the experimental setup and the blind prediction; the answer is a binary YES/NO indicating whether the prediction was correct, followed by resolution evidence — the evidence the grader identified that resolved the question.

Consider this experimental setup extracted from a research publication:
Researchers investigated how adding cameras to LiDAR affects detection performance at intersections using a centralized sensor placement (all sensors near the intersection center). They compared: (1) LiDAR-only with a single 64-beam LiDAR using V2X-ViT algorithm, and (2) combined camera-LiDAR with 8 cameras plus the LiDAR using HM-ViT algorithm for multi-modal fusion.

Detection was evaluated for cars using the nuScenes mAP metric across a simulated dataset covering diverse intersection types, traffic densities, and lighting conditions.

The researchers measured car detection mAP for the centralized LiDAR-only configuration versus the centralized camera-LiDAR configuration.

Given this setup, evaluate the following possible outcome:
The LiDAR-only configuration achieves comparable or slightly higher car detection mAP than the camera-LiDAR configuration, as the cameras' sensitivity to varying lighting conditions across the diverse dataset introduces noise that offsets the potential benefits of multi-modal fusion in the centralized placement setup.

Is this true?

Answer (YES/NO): NO